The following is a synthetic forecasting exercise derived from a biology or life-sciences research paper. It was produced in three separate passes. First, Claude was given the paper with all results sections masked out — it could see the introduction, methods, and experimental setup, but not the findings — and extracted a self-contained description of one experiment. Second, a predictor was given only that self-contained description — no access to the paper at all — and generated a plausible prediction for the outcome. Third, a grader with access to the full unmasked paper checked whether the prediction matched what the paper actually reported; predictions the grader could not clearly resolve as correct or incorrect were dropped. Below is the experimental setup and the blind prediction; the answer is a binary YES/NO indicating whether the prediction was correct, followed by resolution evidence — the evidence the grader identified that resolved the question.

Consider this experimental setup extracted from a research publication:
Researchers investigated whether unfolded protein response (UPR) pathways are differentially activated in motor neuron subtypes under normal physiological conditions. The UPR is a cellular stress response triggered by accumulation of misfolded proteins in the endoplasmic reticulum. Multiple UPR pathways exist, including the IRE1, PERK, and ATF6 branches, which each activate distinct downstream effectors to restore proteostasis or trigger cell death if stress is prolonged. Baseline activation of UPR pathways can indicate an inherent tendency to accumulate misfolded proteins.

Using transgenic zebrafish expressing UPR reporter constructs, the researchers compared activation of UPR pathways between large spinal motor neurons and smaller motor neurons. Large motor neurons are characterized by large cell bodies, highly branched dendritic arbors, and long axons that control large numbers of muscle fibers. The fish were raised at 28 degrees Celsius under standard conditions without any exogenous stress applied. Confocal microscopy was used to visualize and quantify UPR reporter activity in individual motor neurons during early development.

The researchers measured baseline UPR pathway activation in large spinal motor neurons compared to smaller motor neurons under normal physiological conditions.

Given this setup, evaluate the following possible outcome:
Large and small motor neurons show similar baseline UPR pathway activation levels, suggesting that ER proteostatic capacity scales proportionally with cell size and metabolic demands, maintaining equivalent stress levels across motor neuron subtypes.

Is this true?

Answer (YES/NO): NO